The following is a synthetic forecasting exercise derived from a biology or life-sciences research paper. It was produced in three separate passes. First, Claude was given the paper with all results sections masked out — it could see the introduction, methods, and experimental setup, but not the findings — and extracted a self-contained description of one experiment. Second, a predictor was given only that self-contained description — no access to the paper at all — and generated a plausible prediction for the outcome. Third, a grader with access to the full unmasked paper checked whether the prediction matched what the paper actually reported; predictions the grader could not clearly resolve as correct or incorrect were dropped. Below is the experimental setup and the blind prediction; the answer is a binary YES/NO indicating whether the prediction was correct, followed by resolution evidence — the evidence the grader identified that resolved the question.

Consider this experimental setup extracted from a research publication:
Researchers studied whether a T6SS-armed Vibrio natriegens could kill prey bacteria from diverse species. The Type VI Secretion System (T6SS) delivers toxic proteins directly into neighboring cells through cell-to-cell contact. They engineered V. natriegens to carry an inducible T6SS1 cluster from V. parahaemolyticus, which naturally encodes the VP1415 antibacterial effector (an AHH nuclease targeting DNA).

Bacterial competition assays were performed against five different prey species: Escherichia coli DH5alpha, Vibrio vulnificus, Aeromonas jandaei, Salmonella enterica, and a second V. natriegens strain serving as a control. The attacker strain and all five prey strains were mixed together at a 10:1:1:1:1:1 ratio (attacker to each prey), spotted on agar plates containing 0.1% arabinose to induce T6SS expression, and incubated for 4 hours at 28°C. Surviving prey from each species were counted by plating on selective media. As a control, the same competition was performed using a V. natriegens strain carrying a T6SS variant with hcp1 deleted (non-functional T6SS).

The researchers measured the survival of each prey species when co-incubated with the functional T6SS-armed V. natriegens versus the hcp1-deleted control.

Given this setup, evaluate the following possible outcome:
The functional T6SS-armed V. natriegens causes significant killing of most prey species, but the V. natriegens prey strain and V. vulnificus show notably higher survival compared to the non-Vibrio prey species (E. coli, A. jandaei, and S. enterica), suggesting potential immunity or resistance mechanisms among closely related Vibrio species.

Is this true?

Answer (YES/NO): NO